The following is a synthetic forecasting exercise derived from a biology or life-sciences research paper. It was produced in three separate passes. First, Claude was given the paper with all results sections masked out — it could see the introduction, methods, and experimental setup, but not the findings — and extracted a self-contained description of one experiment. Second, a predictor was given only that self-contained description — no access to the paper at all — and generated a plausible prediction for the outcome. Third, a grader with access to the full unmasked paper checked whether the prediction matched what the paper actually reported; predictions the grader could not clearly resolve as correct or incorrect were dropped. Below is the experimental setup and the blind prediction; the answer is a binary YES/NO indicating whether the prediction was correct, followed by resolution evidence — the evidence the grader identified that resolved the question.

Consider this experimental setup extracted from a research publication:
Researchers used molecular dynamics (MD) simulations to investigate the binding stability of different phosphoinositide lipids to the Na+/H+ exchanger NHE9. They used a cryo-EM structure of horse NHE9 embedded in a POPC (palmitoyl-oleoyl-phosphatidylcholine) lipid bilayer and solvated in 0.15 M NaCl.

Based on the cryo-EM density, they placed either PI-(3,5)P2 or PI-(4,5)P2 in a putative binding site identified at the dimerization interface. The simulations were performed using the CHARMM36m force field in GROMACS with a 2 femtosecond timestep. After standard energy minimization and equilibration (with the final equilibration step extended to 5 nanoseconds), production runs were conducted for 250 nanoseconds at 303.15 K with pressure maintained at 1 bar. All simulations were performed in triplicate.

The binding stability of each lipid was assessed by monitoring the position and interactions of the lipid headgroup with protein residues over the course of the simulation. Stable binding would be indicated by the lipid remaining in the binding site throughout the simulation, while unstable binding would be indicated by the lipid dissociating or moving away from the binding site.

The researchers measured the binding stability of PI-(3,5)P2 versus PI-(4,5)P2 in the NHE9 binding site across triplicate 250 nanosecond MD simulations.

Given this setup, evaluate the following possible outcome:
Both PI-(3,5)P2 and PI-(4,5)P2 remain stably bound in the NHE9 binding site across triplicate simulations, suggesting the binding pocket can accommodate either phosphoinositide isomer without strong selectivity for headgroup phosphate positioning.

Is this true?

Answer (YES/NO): NO